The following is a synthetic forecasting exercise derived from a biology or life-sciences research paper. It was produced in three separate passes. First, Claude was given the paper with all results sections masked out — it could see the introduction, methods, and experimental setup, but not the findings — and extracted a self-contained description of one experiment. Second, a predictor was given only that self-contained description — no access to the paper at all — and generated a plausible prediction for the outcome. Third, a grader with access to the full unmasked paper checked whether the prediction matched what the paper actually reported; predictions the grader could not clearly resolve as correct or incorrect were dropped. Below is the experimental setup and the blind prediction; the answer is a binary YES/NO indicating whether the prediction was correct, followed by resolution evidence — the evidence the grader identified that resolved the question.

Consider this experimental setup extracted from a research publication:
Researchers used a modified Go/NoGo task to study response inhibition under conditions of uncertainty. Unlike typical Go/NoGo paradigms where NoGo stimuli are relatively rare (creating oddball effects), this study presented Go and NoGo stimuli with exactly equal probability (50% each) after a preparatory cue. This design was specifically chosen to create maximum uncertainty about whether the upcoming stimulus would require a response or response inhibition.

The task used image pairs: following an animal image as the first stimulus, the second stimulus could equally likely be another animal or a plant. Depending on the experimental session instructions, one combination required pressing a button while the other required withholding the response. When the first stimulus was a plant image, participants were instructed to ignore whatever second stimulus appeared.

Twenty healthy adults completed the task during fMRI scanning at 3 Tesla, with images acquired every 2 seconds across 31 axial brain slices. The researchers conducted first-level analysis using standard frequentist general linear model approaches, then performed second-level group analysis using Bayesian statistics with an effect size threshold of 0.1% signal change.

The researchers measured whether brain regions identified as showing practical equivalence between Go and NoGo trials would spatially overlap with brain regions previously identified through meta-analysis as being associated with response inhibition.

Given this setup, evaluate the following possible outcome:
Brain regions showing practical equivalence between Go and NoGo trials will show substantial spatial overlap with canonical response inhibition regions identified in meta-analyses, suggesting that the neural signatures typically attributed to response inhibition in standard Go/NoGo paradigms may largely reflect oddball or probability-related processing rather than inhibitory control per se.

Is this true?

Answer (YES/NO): NO